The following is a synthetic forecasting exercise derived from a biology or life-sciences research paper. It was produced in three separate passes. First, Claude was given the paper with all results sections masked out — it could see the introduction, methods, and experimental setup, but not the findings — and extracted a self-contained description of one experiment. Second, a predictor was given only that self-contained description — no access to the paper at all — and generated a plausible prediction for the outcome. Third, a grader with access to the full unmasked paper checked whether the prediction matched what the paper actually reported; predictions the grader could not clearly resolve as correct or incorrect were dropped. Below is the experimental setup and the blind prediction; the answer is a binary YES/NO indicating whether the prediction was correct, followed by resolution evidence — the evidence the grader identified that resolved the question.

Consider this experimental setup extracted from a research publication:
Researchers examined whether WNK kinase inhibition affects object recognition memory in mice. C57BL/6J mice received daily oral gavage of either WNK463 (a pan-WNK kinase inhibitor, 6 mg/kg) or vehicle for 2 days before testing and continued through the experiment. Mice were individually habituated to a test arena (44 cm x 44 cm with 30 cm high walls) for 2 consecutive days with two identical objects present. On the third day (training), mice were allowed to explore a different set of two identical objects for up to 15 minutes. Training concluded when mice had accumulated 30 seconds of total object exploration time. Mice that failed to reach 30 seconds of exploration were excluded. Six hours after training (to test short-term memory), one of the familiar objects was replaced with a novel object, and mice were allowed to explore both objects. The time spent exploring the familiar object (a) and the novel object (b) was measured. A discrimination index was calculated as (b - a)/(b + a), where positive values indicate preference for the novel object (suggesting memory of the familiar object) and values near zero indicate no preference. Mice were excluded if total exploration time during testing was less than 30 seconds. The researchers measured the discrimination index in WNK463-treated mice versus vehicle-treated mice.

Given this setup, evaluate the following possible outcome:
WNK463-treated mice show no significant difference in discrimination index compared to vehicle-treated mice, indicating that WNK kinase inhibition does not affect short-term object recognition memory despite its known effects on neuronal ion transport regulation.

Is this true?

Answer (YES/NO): NO